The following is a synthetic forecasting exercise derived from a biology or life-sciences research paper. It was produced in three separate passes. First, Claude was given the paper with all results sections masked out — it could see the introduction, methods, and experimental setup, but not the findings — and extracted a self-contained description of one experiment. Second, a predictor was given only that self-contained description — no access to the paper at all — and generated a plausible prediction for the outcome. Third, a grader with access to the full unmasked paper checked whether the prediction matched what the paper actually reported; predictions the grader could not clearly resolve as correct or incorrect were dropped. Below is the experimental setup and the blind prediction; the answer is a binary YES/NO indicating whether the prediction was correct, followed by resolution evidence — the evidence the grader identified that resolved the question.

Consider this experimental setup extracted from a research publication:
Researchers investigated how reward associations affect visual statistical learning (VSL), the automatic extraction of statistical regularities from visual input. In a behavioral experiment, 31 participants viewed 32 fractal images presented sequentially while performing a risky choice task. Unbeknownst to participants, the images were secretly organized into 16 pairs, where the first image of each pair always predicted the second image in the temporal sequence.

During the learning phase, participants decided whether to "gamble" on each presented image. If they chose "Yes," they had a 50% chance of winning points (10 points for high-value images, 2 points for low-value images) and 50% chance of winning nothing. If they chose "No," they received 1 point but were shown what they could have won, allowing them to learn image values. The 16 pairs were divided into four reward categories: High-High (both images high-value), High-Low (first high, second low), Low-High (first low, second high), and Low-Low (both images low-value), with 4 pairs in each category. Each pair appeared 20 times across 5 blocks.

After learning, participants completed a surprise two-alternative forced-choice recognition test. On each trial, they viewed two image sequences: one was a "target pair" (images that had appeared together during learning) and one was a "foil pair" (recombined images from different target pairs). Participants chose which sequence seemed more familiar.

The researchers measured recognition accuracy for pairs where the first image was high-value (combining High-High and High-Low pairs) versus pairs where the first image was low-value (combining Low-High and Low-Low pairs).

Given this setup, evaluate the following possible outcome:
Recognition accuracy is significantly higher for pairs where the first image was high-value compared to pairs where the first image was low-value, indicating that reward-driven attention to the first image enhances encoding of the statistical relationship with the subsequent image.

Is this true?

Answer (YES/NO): YES